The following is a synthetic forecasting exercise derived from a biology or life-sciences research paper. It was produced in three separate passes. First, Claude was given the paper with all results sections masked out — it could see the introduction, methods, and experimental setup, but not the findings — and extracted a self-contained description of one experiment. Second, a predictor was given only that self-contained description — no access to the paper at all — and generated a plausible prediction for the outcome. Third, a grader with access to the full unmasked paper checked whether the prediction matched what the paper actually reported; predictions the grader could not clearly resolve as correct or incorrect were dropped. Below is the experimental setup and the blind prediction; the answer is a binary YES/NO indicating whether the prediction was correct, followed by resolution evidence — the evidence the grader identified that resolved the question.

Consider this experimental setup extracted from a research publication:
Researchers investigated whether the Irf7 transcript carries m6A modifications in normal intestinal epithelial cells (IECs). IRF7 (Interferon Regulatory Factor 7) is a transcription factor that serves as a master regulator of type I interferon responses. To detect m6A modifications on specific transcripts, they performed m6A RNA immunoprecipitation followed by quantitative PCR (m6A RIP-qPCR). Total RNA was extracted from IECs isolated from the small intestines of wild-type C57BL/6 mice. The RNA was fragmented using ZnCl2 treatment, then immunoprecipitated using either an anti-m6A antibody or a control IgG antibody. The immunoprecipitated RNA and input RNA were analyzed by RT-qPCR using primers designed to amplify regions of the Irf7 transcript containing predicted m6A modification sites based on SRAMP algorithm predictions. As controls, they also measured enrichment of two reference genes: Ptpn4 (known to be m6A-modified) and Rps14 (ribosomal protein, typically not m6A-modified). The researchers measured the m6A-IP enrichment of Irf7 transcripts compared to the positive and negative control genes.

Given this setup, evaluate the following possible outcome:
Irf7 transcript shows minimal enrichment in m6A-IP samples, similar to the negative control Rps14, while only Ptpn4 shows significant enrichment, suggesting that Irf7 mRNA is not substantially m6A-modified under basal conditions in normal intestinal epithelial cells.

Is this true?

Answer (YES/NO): NO